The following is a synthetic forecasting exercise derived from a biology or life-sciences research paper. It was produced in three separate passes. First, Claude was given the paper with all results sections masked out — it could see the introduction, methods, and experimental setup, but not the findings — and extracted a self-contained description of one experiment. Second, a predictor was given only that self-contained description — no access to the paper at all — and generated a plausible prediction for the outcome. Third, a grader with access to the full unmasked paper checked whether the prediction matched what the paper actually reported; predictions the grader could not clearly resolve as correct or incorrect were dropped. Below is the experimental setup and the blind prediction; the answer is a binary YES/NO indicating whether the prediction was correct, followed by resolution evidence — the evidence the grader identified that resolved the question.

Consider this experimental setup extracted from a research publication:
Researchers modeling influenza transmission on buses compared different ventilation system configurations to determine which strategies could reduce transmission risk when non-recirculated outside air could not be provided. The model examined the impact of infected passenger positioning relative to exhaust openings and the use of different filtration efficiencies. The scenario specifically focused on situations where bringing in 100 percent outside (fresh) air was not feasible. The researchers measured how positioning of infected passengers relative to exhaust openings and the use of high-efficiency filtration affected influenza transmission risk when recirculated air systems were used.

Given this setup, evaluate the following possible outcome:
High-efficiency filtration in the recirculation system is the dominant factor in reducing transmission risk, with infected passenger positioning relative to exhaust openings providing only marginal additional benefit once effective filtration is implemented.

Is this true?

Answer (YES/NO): NO